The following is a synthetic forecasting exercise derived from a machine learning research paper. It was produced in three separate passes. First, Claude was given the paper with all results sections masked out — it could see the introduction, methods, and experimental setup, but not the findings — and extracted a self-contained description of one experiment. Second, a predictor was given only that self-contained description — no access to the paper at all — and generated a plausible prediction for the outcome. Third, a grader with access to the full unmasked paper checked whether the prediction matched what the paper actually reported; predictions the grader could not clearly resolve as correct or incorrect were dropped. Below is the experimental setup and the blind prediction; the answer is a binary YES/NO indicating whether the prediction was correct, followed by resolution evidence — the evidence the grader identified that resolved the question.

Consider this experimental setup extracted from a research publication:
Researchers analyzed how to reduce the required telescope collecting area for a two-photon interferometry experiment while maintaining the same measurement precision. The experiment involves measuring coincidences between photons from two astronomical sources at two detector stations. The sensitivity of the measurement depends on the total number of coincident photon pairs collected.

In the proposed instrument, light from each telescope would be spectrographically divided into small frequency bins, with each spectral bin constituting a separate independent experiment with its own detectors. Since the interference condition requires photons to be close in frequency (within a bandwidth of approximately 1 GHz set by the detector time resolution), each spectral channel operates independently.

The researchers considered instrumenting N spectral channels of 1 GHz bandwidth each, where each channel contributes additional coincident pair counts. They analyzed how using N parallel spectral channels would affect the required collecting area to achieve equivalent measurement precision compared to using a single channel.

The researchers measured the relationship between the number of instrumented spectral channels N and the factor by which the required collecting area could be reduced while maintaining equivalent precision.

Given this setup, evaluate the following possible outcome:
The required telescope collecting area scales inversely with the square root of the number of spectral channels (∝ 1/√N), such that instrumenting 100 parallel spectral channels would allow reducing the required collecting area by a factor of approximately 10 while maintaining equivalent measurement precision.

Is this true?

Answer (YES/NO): YES